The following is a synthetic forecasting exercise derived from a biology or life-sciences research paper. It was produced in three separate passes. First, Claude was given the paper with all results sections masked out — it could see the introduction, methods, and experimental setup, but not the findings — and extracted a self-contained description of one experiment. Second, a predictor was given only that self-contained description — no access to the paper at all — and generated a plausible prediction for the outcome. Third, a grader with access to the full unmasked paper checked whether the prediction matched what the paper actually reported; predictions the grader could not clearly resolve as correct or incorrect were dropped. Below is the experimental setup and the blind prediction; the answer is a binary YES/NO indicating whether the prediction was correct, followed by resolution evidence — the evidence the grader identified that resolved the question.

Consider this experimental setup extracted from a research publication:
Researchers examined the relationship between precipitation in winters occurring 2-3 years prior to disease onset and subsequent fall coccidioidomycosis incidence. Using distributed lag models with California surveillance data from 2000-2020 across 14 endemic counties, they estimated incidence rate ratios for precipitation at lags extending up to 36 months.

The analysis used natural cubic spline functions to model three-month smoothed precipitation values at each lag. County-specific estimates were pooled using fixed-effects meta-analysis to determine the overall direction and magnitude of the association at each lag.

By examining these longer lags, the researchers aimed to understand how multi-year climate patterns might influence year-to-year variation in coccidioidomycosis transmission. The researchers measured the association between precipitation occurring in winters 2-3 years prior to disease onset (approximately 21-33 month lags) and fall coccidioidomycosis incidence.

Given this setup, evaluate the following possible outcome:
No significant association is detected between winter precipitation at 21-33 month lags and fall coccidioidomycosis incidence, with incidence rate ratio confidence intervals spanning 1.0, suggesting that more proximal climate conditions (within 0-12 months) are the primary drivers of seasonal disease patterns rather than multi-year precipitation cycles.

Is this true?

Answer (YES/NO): NO